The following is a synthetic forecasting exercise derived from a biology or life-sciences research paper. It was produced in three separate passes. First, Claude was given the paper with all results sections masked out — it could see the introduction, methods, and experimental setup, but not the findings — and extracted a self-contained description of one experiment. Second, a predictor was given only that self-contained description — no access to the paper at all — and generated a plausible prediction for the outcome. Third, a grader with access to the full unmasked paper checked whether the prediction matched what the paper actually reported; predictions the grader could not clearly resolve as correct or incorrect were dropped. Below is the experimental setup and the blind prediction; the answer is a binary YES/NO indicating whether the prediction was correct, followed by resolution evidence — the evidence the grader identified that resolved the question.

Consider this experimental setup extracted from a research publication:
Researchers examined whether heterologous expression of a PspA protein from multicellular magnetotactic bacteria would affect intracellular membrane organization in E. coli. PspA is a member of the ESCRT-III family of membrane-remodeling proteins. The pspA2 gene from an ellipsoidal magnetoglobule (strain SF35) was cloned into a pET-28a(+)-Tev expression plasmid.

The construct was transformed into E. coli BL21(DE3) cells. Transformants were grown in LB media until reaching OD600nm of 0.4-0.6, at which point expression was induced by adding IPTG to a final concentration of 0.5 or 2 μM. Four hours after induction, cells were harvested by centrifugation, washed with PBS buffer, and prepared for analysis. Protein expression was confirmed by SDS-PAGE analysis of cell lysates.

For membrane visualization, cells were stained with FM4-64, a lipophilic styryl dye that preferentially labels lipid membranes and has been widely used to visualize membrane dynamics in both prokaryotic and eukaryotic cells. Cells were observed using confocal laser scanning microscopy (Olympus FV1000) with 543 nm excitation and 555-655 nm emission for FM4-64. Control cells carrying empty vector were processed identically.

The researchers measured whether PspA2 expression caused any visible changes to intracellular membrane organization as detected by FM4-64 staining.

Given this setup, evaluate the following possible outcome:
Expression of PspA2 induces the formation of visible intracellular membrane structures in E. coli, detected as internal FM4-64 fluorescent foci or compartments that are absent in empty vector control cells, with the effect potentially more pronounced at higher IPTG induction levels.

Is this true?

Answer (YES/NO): YES